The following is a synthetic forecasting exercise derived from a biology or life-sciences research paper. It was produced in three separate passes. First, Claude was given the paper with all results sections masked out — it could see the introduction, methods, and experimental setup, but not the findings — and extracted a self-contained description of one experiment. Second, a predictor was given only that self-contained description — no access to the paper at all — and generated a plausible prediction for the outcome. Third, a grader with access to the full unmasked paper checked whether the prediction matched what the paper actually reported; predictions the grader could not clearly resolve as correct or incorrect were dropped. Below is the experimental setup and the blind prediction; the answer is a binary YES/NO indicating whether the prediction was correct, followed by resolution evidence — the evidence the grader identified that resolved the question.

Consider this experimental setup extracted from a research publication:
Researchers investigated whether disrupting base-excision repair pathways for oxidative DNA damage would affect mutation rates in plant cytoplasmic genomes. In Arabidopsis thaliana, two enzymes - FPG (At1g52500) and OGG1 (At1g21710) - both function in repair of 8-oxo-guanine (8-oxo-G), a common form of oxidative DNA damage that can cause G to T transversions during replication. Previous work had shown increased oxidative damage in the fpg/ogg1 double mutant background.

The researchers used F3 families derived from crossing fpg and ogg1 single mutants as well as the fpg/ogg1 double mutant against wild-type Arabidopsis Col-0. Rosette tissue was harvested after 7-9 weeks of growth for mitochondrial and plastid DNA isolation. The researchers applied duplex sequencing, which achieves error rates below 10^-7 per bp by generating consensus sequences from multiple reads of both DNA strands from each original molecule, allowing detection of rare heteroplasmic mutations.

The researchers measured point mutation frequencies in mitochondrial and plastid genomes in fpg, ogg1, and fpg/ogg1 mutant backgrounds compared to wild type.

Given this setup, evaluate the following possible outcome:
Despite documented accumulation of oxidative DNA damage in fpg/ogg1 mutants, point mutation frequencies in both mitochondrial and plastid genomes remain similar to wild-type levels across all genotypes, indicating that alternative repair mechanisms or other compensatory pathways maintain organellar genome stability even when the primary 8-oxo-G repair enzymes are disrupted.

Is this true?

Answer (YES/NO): YES